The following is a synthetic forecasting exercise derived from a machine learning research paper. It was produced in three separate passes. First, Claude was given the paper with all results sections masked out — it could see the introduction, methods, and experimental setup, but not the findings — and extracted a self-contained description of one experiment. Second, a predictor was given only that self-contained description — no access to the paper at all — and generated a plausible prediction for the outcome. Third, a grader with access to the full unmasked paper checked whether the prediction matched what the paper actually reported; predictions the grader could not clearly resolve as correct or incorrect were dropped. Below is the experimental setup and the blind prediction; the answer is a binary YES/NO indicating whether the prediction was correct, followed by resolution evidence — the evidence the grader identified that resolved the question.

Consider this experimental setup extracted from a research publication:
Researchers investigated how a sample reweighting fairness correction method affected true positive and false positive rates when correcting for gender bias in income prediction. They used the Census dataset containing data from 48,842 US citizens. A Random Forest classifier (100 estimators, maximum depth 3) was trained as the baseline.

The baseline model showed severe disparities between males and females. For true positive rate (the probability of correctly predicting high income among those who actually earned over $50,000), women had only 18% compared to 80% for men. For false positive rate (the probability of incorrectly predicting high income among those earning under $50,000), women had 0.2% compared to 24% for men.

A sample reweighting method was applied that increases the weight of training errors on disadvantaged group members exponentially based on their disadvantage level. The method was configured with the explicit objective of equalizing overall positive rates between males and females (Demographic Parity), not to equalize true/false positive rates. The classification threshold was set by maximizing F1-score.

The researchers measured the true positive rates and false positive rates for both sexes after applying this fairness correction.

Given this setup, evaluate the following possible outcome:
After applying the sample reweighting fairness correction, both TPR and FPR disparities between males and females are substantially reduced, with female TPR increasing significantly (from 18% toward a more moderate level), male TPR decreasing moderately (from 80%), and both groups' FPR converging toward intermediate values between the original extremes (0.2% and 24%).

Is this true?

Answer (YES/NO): NO